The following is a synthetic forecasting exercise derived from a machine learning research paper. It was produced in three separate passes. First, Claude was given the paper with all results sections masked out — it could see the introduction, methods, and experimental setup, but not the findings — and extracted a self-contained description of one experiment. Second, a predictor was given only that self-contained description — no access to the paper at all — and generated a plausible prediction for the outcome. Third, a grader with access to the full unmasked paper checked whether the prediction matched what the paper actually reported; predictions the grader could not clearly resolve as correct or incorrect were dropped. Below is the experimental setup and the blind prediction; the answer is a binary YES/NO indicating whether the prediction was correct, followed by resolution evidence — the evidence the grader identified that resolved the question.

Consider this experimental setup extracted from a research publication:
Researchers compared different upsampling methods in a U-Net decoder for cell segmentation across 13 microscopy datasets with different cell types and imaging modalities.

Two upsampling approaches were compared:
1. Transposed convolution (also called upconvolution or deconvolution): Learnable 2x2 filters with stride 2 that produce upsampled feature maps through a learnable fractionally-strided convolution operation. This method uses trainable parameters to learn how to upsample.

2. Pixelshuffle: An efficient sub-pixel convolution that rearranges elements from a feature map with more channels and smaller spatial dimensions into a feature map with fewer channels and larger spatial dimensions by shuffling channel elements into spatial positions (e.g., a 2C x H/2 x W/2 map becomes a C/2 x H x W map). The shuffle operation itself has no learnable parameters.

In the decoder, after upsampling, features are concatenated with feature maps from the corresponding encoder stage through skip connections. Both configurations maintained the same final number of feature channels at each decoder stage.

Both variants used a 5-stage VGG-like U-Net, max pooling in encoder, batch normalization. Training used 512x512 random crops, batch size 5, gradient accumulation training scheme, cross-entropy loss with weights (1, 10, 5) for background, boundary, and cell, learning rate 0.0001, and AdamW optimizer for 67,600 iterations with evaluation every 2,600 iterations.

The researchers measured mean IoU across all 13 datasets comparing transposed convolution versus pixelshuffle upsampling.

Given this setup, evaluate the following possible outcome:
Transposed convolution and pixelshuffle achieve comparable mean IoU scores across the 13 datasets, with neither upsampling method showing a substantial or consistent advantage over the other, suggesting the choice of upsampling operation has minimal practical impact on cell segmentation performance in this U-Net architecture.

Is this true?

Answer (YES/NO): NO